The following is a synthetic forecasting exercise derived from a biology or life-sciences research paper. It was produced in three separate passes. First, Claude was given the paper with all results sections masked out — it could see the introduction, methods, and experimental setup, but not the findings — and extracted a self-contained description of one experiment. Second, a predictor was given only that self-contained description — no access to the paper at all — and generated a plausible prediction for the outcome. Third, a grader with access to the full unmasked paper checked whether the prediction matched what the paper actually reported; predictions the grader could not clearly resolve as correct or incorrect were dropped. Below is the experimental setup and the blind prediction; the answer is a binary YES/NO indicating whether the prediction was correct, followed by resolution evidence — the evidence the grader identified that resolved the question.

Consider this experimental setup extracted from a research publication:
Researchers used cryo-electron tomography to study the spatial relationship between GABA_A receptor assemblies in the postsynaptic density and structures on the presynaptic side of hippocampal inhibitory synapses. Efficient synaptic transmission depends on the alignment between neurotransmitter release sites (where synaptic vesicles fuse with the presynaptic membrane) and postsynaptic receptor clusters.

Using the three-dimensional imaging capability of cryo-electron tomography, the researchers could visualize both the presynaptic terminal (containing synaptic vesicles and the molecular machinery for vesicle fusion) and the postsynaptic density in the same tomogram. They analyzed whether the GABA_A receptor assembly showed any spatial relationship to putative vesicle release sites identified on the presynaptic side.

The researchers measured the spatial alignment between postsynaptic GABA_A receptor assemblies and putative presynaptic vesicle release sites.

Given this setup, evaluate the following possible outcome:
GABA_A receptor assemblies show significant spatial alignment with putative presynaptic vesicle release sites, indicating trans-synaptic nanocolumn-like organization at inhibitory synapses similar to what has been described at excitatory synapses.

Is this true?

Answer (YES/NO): NO